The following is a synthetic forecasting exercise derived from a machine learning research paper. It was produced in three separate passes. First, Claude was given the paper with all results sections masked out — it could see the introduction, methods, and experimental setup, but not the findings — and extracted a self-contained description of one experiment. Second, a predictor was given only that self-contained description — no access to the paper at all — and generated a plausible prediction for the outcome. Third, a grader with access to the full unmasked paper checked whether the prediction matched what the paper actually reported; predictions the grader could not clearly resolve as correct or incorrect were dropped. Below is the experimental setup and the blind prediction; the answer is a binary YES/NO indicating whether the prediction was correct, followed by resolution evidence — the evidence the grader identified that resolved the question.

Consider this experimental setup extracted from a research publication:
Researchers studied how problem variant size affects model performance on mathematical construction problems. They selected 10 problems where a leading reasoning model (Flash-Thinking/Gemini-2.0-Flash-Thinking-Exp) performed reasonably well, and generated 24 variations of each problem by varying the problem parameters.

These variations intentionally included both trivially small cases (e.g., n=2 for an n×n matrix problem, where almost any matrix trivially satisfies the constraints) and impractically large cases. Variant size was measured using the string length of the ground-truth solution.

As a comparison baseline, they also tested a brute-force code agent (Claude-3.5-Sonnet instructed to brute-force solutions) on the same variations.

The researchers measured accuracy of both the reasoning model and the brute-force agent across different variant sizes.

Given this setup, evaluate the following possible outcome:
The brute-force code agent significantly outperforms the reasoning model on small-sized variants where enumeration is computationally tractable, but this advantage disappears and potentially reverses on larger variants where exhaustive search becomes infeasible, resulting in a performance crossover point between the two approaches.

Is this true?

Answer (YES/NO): NO